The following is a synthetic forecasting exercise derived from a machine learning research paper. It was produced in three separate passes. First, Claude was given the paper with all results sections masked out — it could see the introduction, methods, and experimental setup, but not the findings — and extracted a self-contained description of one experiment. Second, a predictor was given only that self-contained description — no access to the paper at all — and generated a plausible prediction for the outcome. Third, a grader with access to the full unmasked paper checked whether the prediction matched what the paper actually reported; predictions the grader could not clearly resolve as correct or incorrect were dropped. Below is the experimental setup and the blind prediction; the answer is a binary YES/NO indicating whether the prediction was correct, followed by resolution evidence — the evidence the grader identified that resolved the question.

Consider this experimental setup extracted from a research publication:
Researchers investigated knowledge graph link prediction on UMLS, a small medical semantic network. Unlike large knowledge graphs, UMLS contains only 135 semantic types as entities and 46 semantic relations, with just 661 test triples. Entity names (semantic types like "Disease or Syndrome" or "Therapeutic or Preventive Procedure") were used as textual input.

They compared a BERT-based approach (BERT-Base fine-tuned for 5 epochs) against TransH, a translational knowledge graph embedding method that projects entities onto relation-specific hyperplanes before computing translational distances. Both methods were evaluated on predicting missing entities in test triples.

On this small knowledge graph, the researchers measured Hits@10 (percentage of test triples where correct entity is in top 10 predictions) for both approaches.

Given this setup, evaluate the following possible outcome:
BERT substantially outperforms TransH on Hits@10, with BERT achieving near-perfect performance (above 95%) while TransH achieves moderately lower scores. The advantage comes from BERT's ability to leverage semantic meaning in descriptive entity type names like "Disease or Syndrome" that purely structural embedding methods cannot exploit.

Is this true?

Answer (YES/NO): NO